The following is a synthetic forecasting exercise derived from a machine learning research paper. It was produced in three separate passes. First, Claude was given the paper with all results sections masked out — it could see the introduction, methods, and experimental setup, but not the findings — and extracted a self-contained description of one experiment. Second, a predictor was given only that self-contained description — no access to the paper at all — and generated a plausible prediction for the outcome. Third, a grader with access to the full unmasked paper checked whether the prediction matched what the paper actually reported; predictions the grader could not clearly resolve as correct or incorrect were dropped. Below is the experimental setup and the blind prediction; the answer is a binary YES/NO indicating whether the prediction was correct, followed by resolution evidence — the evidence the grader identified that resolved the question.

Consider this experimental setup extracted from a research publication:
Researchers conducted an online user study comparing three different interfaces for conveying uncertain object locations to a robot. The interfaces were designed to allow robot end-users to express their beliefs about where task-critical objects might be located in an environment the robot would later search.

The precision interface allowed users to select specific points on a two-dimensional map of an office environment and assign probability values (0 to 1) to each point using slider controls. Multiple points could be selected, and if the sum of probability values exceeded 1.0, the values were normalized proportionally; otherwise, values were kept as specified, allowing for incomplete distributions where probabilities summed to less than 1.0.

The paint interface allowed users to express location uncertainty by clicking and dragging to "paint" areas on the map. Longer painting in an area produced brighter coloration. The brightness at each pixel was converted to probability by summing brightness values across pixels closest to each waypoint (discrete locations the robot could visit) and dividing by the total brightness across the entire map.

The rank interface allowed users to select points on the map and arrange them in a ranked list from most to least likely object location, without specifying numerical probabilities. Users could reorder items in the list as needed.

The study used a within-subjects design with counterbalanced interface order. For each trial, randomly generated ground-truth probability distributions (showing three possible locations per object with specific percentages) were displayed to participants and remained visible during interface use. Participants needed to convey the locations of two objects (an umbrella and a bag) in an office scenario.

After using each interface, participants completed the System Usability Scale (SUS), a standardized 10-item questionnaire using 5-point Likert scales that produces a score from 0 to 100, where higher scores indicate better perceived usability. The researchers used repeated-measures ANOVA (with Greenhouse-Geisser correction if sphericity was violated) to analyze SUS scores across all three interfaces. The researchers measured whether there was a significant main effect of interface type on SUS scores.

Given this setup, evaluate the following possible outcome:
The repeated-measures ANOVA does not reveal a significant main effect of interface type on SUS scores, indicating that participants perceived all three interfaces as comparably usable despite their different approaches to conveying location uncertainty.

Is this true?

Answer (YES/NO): NO